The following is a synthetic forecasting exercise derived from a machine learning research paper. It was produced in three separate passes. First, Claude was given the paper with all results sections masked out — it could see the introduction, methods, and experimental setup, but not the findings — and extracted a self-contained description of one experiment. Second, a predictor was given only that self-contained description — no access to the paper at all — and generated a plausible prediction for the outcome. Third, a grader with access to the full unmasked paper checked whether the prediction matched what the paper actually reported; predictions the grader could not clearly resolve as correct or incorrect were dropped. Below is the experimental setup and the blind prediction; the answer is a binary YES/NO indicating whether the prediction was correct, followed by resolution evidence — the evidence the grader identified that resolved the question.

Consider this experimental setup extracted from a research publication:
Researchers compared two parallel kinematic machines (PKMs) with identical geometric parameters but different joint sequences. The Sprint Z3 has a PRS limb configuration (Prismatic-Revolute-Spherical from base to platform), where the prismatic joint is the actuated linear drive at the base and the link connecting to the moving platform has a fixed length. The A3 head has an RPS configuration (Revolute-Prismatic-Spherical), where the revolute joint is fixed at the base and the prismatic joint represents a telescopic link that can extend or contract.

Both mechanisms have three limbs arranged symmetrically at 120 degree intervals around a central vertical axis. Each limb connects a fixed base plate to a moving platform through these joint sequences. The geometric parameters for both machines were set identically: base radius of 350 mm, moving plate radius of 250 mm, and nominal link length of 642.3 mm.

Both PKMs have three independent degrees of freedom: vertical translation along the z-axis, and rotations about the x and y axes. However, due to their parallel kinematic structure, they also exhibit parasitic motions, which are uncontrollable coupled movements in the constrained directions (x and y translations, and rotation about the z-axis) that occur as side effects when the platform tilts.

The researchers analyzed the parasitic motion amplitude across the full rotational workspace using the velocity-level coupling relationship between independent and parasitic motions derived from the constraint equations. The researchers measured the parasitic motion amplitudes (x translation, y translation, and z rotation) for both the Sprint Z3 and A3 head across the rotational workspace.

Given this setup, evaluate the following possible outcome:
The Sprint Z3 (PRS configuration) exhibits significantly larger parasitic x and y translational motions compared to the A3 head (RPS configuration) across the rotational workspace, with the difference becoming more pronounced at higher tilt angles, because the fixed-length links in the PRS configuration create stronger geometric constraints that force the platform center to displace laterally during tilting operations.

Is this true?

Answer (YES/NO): NO